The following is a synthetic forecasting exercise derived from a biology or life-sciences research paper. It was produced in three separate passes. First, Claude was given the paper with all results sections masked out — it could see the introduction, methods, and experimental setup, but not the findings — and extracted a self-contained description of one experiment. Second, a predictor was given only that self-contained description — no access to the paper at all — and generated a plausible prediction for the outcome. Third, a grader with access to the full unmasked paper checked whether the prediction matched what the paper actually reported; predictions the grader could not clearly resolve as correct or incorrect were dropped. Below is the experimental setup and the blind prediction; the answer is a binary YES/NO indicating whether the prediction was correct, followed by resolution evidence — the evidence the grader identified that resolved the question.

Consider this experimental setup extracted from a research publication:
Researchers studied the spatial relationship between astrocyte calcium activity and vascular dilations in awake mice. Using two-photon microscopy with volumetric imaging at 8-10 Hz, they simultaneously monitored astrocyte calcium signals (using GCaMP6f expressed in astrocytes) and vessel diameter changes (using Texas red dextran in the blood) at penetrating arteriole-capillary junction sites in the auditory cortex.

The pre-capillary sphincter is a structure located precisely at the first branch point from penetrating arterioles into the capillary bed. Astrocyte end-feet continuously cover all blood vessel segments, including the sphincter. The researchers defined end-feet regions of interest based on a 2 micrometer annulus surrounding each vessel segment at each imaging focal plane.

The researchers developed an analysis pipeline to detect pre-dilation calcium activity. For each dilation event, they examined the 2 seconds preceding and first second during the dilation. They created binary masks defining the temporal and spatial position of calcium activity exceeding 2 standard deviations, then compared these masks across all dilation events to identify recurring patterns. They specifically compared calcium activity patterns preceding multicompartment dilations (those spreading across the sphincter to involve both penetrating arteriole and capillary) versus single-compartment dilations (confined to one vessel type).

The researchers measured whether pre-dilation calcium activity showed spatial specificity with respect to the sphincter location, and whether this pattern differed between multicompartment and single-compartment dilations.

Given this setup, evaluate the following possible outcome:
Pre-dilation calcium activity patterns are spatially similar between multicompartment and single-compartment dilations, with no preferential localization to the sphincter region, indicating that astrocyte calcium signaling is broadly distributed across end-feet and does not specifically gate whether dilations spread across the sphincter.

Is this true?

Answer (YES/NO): NO